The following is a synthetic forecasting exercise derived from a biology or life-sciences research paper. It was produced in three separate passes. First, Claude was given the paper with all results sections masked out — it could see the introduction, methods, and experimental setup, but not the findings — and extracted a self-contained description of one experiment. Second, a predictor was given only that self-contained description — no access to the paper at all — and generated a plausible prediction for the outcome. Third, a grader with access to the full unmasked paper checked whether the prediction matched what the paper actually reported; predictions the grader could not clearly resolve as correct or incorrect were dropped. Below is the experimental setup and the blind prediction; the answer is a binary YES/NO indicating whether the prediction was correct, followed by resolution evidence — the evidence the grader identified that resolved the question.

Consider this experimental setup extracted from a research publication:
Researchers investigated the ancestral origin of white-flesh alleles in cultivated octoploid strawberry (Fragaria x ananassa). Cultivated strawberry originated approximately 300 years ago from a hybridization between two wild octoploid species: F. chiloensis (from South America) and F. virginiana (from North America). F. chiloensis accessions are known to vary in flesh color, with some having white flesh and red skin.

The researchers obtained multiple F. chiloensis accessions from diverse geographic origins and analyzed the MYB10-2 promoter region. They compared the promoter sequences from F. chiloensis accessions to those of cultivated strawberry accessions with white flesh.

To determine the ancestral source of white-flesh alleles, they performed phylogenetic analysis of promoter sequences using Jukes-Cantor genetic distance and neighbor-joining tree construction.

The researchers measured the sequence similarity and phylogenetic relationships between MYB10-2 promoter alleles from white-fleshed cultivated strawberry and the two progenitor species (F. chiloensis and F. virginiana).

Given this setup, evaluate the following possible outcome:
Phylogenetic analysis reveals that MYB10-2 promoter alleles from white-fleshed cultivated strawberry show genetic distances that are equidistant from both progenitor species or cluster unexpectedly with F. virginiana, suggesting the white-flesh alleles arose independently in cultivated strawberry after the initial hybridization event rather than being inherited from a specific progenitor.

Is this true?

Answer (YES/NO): NO